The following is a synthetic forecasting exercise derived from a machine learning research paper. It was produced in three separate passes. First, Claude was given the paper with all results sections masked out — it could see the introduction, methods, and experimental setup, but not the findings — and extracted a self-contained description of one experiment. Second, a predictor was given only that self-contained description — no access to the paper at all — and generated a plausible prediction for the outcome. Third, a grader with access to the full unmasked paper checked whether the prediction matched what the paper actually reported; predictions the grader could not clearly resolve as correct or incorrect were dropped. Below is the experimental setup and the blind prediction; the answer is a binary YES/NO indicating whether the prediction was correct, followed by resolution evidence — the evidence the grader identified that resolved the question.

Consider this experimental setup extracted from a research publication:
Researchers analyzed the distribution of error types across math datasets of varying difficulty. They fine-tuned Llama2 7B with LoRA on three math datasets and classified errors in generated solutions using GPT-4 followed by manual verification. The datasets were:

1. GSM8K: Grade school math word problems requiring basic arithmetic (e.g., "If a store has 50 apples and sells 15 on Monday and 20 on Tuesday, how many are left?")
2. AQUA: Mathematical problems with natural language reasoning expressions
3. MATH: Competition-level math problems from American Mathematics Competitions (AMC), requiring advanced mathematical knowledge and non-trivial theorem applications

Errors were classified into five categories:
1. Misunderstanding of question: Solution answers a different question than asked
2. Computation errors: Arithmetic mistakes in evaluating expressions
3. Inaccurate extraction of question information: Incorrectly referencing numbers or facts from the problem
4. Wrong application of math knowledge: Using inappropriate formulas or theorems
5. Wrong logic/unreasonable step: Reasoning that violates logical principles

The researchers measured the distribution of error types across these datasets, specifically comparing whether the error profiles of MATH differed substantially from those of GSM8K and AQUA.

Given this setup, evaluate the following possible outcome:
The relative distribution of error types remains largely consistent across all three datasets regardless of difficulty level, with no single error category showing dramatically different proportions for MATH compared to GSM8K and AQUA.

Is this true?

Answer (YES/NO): NO